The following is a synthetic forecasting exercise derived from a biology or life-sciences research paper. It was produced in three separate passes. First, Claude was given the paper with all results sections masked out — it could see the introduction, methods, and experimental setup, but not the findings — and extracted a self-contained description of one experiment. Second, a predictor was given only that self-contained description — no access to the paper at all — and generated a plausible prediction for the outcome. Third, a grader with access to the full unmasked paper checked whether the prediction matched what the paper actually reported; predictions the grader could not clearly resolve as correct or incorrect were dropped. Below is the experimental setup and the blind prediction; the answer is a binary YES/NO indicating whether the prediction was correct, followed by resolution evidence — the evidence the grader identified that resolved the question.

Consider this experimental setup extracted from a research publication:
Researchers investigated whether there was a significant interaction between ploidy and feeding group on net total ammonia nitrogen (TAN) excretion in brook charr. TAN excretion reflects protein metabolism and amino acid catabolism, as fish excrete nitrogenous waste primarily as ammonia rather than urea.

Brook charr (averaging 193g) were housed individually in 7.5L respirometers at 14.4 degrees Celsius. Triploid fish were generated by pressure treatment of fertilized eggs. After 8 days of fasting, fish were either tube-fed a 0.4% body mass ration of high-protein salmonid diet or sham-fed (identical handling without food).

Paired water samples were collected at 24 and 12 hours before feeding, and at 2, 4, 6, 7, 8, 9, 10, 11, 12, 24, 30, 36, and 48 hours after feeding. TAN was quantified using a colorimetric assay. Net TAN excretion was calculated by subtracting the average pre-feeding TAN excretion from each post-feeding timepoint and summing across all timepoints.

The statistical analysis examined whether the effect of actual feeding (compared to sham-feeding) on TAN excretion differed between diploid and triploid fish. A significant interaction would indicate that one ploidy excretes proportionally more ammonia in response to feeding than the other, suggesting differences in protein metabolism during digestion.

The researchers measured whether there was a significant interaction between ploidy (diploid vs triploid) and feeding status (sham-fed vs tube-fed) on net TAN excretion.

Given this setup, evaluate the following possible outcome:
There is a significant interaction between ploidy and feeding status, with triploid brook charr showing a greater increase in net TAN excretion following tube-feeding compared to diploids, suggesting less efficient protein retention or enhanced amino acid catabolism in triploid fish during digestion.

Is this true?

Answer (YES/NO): NO